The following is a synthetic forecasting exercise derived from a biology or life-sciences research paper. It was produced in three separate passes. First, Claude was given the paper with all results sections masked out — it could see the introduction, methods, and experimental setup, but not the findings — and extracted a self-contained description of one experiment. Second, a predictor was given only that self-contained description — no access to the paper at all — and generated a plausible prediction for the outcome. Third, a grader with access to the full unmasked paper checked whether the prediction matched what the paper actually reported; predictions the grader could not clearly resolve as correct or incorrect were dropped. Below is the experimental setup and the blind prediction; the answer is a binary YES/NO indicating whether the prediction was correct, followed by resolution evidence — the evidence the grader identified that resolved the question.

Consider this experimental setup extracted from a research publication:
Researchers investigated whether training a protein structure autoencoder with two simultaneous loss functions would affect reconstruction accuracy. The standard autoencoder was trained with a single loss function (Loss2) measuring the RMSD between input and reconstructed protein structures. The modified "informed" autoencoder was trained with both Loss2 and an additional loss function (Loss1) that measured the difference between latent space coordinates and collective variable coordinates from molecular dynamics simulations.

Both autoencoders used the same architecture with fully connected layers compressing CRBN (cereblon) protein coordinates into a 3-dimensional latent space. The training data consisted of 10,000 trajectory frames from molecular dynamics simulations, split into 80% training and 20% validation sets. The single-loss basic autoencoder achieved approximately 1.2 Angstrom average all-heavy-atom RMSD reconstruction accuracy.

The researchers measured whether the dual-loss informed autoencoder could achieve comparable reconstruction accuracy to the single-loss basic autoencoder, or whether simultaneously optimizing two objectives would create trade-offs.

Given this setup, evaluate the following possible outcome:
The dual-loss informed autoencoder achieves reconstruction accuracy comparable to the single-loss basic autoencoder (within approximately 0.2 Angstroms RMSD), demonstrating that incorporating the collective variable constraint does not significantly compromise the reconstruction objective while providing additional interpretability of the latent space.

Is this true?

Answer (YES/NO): NO